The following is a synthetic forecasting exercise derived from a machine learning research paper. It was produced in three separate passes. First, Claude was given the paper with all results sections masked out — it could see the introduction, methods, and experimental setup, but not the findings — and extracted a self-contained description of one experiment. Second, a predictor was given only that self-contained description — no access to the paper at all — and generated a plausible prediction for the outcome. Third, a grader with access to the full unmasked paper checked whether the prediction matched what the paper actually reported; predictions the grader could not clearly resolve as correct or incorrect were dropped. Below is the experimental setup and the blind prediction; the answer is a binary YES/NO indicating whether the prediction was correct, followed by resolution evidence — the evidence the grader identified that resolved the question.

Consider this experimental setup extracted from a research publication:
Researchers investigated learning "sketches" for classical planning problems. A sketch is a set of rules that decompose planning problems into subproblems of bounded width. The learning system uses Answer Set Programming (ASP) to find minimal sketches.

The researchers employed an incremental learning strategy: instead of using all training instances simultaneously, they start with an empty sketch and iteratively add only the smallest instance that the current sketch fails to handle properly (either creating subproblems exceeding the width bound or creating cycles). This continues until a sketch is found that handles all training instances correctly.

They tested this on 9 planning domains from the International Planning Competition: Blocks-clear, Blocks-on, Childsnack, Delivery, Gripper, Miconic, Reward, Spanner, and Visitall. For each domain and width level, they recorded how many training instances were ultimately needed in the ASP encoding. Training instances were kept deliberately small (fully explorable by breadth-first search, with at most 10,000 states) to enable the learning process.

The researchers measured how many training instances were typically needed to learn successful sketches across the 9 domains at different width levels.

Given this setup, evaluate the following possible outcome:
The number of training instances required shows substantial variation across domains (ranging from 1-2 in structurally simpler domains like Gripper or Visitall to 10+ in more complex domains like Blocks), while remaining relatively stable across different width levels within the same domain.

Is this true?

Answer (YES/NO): NO